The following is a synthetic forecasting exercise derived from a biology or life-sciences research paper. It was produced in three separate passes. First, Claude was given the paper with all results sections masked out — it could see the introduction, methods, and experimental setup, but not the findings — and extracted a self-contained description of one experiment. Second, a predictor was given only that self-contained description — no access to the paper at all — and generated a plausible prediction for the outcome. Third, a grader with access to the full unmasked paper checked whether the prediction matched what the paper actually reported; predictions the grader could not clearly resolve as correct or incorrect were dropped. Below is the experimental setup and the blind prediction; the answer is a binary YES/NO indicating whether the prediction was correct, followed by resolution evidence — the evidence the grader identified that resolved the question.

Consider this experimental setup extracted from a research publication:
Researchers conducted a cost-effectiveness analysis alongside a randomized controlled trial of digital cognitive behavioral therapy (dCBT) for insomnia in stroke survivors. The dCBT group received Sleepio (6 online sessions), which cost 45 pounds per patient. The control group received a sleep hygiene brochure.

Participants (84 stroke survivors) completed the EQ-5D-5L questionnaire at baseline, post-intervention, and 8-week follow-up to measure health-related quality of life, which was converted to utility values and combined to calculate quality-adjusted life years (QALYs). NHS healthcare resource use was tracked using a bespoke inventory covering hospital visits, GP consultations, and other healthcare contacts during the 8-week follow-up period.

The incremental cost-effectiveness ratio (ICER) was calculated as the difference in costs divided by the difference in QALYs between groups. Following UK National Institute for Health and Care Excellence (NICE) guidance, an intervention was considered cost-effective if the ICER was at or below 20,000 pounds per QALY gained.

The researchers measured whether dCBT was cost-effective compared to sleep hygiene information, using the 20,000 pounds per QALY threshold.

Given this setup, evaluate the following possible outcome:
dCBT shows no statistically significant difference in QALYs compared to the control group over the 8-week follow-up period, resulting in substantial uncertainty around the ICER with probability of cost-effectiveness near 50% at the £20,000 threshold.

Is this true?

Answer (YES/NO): NO